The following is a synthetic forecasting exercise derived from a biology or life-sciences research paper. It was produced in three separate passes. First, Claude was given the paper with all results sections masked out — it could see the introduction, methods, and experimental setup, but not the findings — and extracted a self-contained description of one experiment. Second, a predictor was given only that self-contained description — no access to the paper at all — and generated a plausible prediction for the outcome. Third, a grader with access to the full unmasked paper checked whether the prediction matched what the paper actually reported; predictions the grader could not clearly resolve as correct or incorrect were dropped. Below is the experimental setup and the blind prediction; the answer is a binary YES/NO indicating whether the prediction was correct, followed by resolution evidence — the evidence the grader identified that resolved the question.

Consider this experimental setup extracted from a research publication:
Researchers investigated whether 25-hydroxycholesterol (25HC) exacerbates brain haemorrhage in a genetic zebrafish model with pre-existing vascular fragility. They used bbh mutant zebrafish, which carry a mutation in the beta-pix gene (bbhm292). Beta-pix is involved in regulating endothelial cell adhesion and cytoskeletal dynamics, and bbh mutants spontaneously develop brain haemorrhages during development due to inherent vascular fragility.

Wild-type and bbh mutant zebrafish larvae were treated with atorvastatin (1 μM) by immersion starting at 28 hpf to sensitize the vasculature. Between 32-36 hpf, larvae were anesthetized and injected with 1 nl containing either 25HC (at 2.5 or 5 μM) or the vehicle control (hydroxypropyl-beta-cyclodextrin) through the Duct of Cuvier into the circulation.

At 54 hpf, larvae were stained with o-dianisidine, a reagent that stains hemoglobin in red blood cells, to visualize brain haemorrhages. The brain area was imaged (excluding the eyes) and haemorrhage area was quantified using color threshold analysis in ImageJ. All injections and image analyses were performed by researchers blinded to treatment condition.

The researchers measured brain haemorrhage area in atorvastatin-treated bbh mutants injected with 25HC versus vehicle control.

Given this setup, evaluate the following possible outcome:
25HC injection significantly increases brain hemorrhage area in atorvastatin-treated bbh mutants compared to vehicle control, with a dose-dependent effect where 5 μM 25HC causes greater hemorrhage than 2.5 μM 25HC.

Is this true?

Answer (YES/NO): NO